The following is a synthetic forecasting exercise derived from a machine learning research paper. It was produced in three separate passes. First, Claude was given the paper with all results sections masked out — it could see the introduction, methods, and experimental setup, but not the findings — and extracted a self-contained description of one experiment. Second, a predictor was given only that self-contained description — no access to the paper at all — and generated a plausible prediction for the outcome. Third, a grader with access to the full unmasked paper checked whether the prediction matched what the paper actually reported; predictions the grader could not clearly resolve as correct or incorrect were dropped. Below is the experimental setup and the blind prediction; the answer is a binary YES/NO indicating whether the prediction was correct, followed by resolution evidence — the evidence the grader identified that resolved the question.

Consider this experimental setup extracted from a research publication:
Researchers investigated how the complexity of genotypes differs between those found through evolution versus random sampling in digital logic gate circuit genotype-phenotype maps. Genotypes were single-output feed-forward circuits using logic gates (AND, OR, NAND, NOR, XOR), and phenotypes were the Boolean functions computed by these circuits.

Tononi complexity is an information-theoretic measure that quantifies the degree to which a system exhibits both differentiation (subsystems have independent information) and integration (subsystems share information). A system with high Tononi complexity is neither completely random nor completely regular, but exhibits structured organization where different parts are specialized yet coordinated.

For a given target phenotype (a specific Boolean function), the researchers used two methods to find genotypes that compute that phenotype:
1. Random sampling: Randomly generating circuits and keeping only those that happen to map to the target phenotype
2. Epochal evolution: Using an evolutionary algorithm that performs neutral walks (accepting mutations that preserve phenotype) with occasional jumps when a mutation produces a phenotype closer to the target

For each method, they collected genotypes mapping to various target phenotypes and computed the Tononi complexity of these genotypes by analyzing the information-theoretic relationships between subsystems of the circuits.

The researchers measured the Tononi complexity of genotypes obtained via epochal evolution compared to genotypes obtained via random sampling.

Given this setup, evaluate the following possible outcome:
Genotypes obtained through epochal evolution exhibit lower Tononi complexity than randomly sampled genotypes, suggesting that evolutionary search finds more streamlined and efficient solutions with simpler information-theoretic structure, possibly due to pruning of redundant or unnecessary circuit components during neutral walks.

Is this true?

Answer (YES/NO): NO